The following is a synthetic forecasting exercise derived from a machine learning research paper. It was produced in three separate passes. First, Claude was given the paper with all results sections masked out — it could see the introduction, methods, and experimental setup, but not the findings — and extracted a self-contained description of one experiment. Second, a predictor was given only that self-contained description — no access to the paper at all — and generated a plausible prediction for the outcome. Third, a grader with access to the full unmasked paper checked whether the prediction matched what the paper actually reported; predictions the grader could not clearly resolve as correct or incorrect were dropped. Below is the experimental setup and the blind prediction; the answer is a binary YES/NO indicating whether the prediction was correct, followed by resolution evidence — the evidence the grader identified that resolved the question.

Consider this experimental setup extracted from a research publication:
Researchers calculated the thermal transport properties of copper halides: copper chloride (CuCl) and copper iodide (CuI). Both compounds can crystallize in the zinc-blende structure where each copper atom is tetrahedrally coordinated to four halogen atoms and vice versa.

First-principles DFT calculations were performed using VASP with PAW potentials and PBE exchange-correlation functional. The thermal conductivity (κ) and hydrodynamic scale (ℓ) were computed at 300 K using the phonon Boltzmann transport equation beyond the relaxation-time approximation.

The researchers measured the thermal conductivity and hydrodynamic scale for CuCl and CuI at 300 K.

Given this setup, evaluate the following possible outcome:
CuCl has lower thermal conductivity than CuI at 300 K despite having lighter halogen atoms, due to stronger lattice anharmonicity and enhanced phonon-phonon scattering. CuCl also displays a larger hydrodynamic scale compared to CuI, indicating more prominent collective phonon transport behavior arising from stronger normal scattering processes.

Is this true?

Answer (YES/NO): NO